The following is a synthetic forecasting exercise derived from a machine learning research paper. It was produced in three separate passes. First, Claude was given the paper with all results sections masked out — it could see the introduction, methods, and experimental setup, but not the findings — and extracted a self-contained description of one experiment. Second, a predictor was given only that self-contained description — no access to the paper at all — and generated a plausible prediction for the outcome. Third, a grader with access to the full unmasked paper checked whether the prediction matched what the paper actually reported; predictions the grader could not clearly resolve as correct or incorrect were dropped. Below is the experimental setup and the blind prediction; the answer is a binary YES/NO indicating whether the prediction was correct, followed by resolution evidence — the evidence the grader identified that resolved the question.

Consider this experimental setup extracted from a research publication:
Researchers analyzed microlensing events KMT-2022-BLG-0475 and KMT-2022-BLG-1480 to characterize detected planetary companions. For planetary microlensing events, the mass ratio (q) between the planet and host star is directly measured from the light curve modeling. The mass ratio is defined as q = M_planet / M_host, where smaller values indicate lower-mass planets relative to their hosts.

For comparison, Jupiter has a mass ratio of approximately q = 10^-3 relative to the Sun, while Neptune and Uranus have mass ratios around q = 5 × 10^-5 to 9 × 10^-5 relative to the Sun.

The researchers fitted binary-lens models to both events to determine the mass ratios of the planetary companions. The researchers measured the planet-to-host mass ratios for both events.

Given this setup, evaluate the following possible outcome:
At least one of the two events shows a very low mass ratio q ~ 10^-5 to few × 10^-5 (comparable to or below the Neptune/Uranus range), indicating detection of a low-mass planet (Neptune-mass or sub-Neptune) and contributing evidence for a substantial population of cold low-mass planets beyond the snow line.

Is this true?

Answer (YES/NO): NO